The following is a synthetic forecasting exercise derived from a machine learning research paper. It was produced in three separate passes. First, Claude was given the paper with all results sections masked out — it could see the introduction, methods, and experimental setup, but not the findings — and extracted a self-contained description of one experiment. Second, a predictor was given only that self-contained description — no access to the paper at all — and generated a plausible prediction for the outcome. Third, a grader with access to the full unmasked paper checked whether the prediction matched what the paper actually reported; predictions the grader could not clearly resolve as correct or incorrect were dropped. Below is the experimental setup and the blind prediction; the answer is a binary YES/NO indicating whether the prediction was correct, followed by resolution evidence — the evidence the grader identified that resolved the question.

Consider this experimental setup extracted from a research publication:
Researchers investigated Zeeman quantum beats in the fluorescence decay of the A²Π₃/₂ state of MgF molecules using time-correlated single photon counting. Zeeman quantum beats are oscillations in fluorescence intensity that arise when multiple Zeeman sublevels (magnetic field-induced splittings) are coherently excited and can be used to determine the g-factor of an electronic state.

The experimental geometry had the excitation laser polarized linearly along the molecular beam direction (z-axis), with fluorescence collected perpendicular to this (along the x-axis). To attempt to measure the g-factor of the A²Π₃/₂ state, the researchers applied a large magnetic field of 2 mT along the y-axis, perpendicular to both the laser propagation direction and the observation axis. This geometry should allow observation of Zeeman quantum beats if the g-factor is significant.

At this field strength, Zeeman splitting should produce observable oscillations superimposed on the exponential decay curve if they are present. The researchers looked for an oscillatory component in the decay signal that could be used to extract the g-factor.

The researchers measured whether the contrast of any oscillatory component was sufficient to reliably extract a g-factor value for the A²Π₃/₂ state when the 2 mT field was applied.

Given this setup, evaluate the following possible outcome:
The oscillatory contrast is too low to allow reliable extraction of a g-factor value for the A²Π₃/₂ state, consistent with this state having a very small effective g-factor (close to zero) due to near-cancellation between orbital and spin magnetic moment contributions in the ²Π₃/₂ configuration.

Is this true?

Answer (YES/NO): NO